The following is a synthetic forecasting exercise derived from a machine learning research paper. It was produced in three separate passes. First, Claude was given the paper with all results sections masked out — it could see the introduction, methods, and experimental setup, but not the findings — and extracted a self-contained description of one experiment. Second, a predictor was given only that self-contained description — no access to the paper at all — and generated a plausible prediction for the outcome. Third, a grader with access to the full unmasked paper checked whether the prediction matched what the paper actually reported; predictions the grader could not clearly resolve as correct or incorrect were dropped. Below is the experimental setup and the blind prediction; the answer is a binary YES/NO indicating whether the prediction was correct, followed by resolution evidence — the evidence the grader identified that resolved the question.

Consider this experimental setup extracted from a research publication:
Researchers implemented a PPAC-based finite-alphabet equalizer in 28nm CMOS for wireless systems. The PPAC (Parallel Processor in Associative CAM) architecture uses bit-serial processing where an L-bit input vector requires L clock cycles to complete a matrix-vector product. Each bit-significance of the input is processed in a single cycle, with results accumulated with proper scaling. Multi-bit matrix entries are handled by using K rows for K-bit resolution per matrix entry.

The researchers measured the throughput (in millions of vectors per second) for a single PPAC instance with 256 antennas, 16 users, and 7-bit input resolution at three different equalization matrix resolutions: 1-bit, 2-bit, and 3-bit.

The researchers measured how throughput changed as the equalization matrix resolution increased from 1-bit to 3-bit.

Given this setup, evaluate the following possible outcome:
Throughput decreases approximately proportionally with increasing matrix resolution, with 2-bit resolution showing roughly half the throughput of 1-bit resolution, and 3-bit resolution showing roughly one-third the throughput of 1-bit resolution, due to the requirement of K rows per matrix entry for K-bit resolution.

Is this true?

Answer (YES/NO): NO